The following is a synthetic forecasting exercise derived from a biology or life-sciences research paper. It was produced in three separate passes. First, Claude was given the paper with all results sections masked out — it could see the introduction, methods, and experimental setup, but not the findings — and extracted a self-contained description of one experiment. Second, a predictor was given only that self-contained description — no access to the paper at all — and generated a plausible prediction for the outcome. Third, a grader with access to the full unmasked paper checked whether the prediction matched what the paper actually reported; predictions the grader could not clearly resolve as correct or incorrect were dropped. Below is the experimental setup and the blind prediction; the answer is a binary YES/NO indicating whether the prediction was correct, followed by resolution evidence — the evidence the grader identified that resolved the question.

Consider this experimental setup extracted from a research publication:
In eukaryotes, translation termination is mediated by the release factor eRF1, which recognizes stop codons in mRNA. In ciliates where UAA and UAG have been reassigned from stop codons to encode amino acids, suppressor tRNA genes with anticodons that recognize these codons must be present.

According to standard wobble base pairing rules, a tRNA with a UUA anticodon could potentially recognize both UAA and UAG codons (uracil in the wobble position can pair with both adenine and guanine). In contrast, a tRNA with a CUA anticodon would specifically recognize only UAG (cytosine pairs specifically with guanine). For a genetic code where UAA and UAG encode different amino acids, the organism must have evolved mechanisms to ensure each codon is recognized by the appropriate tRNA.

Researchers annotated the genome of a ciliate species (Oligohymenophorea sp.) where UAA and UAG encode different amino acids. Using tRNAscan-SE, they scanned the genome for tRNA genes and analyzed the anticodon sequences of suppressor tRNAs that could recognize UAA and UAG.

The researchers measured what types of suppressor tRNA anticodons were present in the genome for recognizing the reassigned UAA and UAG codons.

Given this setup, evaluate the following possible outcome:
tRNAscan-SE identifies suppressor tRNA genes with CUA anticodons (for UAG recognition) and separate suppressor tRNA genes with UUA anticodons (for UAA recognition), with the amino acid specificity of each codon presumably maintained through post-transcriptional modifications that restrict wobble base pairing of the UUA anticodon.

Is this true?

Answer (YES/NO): YES